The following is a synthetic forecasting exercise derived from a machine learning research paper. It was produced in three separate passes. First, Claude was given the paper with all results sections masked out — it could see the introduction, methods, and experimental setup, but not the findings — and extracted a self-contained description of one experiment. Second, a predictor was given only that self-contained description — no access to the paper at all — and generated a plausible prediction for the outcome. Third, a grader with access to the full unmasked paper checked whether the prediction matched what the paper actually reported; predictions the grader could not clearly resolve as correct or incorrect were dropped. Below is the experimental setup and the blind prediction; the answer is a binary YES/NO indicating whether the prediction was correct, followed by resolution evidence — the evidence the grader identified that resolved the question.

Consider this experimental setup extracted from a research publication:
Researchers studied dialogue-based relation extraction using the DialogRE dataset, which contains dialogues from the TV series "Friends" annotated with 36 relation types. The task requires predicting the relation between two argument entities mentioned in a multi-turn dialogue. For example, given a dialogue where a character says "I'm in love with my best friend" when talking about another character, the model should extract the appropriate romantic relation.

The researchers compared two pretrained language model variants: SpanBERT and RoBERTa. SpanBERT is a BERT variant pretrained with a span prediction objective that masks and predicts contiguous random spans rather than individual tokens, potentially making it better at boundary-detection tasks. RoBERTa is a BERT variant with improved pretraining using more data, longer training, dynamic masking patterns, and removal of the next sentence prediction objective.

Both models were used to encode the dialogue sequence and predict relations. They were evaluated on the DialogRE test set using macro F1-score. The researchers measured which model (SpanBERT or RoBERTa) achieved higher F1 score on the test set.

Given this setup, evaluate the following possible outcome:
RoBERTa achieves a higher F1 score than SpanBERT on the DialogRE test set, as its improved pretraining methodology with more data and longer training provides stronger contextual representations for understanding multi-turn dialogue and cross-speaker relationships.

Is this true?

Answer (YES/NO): YES